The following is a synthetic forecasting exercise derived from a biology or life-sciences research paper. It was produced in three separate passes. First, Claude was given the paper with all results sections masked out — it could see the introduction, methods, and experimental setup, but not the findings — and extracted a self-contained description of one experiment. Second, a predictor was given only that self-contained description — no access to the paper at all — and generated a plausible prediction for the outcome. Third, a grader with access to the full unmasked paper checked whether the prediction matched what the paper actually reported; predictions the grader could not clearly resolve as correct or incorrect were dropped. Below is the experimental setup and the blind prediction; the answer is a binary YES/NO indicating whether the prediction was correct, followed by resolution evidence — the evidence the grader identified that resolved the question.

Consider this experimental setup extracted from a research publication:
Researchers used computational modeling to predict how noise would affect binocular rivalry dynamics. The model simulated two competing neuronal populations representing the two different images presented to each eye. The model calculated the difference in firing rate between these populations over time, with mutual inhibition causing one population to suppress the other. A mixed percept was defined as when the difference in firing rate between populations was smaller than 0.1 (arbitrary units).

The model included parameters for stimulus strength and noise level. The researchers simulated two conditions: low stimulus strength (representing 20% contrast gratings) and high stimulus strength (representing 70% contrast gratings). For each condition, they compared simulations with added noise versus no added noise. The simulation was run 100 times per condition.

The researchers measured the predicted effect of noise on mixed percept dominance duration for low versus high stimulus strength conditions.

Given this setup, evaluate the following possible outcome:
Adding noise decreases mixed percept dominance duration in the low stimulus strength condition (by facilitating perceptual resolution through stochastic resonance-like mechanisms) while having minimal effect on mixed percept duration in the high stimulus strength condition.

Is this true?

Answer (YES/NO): NO